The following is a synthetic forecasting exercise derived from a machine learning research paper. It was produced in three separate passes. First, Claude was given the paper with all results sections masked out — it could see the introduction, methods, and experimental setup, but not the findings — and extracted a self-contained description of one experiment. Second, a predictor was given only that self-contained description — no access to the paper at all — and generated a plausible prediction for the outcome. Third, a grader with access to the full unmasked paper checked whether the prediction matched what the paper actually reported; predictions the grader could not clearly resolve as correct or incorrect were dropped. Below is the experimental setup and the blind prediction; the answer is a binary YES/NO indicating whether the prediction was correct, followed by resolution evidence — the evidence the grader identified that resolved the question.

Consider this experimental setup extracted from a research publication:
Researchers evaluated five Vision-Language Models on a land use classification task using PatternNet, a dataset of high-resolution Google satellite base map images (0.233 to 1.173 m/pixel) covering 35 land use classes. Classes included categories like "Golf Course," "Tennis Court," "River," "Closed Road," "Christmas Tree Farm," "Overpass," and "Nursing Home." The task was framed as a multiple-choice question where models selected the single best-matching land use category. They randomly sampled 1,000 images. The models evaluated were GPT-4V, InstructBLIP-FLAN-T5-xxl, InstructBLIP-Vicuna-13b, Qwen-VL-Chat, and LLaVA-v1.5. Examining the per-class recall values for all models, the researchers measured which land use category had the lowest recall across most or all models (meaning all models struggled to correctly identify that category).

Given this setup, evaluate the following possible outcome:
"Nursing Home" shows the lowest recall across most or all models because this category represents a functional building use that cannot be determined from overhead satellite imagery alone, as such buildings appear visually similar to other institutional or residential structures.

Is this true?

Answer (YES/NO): NO